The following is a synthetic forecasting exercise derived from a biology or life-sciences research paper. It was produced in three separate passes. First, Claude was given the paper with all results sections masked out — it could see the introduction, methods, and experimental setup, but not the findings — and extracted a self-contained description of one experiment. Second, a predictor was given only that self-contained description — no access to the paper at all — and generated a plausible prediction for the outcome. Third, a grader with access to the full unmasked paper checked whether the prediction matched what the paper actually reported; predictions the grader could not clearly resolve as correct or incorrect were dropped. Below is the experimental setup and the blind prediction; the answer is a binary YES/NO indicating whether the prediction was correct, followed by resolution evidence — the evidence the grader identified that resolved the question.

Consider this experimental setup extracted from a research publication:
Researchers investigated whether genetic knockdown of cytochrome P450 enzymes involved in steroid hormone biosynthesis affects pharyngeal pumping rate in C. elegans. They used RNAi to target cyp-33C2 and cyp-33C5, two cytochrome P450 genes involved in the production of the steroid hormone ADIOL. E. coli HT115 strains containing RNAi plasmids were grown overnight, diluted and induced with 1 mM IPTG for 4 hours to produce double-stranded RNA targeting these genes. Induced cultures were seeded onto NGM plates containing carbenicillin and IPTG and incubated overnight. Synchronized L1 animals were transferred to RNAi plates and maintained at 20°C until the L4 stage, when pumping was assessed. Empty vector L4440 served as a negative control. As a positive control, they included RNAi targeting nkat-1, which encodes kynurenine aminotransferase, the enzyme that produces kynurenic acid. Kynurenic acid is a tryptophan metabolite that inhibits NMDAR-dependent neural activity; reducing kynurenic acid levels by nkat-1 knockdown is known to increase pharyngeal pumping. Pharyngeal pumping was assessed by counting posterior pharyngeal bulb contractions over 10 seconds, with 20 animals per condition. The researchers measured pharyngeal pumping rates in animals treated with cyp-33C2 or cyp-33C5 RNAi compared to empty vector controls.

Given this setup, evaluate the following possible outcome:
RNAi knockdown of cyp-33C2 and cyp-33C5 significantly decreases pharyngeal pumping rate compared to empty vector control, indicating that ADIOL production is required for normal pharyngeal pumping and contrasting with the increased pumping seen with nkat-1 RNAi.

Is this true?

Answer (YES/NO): YES